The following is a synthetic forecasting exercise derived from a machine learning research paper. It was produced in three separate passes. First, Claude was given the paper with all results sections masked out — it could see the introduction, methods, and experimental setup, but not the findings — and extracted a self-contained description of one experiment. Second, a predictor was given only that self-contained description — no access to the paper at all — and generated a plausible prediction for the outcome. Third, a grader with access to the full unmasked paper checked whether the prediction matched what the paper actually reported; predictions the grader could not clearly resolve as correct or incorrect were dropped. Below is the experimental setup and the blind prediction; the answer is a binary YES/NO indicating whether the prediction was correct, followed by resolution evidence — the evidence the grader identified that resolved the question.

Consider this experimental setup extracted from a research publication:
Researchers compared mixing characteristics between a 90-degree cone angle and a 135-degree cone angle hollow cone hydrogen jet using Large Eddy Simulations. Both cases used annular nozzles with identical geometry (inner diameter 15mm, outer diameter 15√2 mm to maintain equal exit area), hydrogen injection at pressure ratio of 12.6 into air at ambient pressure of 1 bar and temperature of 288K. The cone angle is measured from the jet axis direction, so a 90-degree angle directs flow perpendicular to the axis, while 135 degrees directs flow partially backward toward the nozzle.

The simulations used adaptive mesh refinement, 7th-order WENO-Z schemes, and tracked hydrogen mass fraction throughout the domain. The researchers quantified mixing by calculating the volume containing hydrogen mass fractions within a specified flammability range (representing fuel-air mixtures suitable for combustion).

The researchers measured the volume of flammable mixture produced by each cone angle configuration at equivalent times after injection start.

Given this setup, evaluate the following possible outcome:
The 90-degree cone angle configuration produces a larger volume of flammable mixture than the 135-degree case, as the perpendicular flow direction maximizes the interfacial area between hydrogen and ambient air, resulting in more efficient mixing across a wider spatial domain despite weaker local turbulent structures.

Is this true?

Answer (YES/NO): NO